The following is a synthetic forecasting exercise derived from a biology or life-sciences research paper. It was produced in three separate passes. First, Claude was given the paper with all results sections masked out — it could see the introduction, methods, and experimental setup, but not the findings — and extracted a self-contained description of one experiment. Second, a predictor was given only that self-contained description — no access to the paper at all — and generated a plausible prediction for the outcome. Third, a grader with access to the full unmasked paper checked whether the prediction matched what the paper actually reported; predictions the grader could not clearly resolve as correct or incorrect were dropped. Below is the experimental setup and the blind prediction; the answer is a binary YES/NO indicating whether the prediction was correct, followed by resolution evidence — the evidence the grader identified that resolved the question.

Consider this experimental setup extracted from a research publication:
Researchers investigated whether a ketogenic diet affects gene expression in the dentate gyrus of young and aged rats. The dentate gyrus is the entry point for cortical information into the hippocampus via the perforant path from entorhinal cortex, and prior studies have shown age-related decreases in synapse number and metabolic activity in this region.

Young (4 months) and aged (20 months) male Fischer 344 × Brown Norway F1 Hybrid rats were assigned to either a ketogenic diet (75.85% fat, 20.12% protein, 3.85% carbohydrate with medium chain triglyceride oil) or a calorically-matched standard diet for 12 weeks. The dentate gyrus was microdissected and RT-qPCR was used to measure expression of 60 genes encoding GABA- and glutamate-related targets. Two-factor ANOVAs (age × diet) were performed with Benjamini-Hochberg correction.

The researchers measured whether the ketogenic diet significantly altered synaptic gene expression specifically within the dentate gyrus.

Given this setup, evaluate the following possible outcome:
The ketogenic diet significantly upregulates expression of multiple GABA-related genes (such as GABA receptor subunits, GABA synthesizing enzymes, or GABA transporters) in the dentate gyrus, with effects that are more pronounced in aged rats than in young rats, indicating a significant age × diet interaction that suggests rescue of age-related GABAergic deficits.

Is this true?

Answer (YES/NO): NO